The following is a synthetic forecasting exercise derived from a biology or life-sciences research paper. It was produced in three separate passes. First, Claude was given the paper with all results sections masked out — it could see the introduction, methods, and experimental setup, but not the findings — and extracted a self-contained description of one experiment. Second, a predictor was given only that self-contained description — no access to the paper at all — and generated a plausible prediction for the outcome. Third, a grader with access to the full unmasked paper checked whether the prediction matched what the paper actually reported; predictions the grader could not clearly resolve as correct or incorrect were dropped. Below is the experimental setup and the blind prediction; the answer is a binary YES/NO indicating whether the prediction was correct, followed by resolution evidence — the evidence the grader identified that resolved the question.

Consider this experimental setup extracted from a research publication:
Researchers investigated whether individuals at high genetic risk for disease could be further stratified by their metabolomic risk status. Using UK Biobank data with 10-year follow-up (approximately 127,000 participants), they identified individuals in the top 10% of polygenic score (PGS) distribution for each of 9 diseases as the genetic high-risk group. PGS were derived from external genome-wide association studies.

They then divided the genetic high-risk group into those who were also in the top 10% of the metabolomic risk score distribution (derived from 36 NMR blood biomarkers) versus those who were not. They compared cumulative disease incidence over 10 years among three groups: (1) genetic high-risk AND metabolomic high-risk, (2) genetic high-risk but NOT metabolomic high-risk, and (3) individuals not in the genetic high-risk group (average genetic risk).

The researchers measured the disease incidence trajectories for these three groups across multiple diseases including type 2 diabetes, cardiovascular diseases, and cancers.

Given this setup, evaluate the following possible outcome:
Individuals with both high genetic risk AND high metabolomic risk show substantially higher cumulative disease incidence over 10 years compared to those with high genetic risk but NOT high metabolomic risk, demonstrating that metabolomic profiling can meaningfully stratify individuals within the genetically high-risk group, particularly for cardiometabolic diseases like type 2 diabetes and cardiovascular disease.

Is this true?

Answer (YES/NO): YES